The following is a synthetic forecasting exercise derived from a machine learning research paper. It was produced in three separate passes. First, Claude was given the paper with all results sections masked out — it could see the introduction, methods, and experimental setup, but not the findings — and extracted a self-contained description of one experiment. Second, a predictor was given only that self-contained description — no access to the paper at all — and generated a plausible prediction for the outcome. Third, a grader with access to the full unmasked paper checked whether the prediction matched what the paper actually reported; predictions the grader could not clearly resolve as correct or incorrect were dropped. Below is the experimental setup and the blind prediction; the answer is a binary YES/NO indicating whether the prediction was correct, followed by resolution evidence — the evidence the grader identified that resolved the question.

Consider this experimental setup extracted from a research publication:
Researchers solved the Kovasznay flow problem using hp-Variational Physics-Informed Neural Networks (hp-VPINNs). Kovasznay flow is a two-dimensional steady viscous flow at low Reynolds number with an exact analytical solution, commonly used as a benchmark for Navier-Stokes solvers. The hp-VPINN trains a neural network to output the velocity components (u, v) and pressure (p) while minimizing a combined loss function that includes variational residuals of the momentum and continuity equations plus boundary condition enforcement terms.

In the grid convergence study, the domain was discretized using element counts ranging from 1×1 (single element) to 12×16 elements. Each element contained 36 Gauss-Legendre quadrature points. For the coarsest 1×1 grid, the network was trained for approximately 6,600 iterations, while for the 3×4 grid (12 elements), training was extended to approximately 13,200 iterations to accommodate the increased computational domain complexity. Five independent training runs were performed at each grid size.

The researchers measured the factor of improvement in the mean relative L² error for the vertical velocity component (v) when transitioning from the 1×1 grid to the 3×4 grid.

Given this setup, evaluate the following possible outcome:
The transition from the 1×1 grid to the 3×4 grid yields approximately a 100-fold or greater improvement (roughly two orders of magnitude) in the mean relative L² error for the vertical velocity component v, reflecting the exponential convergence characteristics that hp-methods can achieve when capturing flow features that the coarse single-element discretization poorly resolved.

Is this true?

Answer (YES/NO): NO